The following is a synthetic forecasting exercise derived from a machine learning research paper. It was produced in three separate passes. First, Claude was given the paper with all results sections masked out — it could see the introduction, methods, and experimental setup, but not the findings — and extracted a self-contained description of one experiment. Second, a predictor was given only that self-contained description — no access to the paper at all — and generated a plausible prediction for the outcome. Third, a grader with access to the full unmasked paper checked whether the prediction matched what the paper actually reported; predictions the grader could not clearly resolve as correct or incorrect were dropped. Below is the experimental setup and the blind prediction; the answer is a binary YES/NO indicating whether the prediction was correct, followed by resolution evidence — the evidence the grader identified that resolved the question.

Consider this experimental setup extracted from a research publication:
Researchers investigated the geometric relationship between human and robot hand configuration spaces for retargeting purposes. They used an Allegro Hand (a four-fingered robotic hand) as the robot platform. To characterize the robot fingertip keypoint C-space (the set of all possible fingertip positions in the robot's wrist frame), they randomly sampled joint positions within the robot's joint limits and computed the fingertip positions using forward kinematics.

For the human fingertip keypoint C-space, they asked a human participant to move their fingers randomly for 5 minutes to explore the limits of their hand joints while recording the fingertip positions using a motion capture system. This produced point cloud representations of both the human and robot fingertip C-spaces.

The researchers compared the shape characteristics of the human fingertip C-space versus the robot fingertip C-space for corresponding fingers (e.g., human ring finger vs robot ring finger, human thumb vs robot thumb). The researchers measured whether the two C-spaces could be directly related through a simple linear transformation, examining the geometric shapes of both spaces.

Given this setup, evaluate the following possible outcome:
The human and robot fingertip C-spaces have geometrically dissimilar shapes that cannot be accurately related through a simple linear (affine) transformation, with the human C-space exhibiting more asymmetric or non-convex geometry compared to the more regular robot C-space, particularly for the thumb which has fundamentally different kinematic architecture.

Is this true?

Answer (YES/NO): YES